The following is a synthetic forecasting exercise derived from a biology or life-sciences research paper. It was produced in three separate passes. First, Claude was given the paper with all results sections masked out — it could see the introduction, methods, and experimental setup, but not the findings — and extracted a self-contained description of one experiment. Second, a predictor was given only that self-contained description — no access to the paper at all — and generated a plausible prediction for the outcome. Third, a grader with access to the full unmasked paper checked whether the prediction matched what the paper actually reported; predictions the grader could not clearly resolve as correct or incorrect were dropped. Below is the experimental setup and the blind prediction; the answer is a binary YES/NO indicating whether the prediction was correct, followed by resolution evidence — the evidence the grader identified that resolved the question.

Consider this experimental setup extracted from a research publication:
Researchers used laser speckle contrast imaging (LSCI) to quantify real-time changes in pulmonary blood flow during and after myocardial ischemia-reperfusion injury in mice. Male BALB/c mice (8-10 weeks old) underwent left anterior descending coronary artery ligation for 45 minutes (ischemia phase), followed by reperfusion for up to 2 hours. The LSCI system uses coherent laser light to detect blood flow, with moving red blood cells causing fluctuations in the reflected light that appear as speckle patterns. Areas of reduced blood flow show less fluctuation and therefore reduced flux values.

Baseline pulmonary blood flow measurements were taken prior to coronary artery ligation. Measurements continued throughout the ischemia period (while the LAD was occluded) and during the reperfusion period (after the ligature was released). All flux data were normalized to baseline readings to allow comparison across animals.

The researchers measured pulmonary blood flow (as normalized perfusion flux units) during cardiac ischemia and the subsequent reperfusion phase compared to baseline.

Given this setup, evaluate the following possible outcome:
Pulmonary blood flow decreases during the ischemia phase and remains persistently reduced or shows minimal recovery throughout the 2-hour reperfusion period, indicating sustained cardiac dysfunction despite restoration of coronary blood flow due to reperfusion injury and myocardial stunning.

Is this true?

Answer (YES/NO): YES